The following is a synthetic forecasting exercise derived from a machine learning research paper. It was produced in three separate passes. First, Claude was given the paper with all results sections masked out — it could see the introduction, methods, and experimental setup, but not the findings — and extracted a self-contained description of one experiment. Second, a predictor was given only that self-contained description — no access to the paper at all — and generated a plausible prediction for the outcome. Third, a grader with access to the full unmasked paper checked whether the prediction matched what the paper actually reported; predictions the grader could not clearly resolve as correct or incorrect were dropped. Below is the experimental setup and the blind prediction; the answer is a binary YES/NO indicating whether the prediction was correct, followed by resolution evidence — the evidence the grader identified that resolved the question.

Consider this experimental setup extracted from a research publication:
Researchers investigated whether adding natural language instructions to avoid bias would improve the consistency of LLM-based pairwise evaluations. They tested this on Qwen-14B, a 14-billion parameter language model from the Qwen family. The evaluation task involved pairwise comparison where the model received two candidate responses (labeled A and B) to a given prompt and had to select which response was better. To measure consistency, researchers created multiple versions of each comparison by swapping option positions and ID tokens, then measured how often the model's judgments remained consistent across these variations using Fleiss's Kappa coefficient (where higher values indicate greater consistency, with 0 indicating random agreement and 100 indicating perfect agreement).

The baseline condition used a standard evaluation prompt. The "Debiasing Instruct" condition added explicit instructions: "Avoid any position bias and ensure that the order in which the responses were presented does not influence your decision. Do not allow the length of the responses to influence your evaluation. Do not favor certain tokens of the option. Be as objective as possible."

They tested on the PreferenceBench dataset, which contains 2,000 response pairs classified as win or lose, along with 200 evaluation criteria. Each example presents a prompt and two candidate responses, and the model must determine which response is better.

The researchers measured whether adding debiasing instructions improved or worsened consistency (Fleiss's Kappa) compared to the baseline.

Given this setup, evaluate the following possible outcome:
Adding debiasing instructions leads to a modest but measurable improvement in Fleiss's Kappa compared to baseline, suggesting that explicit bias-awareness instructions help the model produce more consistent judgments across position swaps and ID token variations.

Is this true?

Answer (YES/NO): NO